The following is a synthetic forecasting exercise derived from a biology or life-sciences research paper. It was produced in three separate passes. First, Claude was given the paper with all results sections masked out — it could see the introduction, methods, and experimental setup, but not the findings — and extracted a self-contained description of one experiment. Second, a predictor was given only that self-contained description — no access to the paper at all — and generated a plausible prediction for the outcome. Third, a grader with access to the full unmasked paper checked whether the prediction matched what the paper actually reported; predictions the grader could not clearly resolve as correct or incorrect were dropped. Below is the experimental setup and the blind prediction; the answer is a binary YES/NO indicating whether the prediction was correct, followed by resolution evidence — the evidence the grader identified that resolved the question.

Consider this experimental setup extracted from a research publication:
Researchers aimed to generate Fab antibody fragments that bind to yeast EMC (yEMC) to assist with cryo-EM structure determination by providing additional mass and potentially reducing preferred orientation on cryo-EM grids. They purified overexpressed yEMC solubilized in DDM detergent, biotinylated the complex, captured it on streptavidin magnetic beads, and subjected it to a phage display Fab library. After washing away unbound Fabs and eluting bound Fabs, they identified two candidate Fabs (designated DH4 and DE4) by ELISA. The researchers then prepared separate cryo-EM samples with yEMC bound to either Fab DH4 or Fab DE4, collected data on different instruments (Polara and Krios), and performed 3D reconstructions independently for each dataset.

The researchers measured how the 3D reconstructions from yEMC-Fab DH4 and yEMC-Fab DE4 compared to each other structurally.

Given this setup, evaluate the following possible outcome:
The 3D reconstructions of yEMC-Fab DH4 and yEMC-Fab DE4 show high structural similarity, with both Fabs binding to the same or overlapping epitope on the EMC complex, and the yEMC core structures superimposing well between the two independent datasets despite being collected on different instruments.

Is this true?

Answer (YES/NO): YES